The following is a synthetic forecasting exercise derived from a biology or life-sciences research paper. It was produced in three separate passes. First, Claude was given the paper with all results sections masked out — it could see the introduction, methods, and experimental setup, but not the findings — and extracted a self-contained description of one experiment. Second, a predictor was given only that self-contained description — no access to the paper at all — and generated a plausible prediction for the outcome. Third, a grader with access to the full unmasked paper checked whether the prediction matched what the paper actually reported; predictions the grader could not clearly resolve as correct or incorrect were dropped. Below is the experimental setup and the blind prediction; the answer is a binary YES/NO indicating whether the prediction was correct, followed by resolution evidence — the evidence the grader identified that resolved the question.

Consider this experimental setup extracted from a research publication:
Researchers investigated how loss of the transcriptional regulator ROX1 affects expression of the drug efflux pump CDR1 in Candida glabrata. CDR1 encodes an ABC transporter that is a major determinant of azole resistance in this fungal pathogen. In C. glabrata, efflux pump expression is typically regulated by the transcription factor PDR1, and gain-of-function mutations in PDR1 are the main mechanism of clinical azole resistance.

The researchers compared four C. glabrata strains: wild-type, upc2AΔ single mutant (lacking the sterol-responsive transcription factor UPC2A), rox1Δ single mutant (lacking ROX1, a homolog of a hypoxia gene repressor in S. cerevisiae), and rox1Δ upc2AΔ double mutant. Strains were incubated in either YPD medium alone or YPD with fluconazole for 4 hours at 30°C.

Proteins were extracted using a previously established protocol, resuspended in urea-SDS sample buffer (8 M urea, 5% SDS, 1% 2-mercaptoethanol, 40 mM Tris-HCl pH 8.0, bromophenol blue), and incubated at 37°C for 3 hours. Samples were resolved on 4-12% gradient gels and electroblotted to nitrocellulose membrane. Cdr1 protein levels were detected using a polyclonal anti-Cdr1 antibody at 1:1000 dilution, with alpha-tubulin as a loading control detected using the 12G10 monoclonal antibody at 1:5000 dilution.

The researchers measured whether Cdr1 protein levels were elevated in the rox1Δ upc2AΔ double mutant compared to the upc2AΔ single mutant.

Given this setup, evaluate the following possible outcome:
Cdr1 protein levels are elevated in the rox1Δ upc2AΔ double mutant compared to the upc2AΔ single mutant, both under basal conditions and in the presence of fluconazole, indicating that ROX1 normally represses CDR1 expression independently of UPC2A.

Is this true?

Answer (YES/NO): NO